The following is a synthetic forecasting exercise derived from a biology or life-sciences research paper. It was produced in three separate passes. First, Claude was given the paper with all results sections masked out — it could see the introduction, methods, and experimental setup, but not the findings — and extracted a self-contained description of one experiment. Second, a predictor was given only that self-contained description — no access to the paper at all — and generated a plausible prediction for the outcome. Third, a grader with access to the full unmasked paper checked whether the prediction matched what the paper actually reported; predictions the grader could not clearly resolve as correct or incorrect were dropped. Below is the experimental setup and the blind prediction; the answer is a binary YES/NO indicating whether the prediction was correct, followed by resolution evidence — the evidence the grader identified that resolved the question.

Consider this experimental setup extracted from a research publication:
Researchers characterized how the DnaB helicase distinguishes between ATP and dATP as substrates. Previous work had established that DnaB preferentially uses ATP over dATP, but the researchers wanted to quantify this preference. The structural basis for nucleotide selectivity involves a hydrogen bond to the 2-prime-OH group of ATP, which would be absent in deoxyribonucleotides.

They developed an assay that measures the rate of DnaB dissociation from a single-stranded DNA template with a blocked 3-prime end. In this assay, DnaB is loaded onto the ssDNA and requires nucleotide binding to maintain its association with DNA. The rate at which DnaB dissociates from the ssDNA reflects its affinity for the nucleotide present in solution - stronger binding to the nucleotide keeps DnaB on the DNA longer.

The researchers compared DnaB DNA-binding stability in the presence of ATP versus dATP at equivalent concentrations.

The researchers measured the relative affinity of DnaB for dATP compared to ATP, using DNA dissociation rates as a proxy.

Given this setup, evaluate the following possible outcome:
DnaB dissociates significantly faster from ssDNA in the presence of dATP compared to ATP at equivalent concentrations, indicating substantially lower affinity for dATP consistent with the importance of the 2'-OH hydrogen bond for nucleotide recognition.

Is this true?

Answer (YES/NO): YES